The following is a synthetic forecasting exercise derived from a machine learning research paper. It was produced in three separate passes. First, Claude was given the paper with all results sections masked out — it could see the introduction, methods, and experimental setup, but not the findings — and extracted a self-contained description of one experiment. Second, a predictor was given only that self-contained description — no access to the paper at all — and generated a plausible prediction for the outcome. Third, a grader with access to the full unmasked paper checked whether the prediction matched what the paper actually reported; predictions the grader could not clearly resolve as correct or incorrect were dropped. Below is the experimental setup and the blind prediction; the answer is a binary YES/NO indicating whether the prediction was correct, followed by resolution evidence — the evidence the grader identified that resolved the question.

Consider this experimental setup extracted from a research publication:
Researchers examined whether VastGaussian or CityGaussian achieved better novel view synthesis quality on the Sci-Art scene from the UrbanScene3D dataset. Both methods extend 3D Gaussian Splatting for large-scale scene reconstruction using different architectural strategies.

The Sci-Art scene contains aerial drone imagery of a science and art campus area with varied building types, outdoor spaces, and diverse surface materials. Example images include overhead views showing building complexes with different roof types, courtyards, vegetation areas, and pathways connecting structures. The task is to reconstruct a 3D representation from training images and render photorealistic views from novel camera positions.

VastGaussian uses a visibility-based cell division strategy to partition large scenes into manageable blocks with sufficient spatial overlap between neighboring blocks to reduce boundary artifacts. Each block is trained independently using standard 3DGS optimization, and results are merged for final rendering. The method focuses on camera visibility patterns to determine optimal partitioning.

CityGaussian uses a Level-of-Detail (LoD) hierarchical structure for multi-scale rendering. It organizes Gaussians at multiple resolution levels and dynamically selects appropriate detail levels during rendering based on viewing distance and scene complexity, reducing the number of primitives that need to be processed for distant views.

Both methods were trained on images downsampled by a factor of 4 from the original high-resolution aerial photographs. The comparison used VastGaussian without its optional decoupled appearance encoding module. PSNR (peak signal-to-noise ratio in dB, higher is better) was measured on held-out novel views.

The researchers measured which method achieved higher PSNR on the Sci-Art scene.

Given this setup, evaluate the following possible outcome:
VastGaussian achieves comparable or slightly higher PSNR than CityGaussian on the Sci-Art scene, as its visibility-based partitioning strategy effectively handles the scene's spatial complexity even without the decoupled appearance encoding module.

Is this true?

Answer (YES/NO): NO